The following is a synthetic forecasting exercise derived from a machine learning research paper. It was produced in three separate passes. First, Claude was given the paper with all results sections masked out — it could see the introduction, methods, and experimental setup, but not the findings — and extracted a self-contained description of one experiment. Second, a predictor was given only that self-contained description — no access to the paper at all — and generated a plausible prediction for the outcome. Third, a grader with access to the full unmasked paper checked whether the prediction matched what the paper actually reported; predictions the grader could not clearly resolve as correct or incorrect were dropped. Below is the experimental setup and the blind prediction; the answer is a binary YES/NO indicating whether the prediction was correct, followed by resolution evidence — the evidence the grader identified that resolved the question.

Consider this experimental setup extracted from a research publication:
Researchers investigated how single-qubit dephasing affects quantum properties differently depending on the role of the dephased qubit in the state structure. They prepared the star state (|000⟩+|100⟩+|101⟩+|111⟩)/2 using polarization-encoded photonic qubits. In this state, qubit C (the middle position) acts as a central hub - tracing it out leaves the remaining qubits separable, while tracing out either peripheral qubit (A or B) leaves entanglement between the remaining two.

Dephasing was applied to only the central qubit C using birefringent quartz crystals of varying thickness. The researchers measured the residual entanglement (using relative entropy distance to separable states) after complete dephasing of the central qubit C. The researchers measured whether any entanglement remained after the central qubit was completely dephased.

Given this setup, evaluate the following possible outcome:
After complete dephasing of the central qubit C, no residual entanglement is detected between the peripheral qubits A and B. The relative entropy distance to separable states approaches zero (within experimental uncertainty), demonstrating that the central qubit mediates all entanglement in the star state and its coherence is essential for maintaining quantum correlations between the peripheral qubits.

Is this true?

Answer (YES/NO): YES